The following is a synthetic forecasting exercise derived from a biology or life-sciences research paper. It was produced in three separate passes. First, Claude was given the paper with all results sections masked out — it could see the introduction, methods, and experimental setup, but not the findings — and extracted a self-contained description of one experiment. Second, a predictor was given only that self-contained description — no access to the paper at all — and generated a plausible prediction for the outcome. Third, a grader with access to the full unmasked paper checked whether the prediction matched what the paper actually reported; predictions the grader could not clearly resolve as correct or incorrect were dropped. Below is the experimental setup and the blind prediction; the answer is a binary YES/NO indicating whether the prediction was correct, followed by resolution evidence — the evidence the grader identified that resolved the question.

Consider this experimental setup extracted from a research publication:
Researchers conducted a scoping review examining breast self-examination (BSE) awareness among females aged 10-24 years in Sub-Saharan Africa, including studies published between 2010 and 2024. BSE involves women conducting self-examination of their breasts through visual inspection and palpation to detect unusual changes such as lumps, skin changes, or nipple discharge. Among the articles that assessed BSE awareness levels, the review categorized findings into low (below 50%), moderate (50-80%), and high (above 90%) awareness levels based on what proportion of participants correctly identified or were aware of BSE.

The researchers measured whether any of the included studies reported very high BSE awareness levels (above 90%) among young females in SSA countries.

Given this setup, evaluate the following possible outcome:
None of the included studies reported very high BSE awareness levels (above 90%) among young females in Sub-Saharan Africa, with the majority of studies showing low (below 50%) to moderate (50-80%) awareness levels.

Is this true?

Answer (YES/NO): NO